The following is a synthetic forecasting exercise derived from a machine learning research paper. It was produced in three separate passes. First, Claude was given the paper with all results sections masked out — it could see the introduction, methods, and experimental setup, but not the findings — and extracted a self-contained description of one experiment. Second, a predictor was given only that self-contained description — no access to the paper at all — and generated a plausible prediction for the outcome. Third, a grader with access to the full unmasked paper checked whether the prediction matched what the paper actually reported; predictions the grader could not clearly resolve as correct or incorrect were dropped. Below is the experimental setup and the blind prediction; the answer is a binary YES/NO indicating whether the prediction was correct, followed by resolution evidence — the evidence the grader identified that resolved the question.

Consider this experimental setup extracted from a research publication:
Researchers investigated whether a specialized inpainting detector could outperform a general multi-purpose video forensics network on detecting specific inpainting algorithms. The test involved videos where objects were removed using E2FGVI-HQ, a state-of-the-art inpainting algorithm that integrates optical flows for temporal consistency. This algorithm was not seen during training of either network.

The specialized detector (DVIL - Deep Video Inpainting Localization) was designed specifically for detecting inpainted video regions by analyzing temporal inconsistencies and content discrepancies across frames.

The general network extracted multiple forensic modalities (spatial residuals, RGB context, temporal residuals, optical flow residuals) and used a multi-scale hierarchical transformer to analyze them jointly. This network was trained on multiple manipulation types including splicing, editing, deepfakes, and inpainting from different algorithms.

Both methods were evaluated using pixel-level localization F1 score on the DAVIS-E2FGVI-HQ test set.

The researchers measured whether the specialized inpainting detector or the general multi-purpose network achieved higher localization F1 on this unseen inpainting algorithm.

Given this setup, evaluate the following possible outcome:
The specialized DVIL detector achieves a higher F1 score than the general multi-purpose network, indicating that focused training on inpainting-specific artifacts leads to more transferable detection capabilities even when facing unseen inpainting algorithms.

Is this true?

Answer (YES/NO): YES